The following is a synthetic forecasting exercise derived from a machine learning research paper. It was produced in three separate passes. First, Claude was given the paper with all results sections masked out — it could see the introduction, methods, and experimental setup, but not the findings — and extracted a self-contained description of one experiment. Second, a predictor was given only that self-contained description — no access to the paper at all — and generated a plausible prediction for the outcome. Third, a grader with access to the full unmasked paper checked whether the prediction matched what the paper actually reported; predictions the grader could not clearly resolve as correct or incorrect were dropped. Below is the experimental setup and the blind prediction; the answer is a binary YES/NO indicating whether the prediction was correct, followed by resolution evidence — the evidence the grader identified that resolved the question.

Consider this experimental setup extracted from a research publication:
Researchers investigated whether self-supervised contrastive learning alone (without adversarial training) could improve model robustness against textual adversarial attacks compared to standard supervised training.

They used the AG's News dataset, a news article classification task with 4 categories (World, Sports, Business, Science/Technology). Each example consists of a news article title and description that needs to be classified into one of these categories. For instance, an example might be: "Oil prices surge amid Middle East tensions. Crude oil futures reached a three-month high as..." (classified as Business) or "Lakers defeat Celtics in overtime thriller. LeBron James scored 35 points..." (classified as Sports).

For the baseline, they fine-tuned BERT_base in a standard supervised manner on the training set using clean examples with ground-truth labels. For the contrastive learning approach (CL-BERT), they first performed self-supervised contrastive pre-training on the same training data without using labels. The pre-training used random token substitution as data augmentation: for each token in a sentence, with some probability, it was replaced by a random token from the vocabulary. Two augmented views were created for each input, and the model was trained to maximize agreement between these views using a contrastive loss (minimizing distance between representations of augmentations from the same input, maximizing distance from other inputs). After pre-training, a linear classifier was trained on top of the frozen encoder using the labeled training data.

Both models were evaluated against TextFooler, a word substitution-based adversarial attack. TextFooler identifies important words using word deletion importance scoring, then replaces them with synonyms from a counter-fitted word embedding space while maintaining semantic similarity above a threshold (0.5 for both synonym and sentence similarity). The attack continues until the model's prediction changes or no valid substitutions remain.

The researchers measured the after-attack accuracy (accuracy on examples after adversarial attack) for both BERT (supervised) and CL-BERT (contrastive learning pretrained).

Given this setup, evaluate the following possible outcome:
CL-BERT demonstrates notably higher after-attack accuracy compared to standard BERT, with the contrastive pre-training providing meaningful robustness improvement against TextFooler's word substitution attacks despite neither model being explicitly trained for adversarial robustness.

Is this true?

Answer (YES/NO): YES